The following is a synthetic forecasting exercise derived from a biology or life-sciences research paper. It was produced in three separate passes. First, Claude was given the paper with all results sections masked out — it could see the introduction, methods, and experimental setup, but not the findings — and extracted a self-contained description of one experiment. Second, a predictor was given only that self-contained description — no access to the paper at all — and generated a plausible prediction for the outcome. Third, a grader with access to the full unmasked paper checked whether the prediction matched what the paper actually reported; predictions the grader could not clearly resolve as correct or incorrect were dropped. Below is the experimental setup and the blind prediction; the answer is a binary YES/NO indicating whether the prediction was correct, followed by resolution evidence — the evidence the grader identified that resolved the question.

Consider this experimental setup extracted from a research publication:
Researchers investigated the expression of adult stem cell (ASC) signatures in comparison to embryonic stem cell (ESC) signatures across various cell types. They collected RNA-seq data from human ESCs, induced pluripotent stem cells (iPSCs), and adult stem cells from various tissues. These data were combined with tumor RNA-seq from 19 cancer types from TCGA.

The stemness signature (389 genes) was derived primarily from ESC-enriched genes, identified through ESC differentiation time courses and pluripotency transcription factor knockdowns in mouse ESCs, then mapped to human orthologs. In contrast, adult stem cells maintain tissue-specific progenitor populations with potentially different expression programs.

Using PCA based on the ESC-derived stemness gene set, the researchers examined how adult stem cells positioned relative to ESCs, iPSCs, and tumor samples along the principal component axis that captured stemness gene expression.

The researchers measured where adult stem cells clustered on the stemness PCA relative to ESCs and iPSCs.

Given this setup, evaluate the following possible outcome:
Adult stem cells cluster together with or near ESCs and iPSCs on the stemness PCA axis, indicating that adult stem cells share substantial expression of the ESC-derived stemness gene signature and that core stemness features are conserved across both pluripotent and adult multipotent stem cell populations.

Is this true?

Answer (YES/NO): NO